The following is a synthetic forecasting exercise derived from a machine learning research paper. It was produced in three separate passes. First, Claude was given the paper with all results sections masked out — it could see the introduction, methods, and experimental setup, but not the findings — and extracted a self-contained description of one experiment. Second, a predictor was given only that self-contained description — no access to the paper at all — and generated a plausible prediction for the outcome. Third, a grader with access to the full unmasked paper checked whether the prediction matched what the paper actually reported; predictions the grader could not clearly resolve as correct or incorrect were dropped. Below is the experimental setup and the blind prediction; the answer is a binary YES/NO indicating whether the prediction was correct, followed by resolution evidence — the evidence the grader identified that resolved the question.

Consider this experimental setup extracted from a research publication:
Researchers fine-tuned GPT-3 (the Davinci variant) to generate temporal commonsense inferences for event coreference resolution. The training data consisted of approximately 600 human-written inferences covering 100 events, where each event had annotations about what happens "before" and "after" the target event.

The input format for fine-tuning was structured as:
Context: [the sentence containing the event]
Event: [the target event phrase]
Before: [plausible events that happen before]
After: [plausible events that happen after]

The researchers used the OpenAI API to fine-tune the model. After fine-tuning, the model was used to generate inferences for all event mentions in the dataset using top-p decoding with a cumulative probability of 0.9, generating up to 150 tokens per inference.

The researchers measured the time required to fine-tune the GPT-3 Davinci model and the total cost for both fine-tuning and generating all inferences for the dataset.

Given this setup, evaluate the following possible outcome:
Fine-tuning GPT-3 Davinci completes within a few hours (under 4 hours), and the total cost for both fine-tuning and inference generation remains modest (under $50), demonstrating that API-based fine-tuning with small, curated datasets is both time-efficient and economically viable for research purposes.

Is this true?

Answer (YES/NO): NO